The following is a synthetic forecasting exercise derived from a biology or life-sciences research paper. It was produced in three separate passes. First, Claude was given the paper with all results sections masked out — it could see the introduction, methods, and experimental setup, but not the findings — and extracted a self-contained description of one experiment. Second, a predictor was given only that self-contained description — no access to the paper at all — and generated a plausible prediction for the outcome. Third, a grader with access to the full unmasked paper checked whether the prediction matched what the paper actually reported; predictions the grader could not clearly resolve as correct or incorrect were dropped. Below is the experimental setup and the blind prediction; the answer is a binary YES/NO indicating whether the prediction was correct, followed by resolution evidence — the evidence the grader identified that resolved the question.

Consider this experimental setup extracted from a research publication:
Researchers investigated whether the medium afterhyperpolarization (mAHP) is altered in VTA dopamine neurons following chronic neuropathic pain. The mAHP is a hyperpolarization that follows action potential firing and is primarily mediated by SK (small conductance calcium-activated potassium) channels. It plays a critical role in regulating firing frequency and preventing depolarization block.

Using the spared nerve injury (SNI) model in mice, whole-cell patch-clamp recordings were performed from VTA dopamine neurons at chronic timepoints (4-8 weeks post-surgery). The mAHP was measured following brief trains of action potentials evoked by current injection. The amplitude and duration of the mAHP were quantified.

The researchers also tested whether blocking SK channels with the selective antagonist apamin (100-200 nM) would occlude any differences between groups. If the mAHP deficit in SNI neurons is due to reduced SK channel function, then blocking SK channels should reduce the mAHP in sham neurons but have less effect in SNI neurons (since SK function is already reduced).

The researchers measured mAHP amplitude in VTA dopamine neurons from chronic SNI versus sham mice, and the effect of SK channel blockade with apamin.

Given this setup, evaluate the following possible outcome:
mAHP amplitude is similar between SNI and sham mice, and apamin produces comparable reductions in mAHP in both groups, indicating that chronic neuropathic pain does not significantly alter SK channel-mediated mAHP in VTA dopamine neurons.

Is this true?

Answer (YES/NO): NO